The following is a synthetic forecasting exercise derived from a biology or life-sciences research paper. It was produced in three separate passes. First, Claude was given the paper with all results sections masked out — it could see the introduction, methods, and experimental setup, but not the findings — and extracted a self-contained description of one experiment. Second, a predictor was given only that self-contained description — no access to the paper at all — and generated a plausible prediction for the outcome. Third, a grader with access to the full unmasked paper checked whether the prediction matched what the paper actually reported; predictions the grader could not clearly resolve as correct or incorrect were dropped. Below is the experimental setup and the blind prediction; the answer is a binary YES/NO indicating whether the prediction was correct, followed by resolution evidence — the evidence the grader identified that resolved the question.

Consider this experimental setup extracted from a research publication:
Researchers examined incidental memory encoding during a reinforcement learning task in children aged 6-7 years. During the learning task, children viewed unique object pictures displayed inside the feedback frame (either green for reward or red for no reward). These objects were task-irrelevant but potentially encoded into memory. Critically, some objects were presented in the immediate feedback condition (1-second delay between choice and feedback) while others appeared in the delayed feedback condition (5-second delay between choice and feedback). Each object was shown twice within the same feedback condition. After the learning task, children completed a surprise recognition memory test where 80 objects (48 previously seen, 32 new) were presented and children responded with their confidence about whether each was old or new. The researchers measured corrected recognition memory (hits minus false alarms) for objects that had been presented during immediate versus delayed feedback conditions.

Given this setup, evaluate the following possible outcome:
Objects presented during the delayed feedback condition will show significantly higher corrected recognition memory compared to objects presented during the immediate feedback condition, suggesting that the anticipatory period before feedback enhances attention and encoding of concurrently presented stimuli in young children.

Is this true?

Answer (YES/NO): NO